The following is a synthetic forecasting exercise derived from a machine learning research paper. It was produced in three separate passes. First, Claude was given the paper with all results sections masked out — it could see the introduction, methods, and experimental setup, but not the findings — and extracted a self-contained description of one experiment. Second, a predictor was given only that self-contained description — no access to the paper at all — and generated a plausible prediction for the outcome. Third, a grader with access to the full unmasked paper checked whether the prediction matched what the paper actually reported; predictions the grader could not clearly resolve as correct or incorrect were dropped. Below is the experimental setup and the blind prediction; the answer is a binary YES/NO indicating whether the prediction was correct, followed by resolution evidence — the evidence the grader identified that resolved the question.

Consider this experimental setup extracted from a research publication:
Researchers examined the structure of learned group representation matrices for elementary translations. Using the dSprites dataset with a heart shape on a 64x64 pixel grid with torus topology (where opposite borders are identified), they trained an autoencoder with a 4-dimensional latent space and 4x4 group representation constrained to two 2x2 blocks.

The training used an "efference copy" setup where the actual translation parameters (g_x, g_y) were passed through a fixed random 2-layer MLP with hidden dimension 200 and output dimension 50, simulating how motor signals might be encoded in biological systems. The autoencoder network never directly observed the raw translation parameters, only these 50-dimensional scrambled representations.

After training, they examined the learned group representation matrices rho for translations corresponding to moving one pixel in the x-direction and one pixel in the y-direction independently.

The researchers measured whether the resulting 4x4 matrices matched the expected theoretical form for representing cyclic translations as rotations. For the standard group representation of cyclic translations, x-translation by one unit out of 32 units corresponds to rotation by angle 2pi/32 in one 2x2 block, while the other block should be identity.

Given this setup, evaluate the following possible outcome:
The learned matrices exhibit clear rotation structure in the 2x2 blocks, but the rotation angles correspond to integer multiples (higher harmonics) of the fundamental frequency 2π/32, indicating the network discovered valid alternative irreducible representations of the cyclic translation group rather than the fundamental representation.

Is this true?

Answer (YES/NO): NO